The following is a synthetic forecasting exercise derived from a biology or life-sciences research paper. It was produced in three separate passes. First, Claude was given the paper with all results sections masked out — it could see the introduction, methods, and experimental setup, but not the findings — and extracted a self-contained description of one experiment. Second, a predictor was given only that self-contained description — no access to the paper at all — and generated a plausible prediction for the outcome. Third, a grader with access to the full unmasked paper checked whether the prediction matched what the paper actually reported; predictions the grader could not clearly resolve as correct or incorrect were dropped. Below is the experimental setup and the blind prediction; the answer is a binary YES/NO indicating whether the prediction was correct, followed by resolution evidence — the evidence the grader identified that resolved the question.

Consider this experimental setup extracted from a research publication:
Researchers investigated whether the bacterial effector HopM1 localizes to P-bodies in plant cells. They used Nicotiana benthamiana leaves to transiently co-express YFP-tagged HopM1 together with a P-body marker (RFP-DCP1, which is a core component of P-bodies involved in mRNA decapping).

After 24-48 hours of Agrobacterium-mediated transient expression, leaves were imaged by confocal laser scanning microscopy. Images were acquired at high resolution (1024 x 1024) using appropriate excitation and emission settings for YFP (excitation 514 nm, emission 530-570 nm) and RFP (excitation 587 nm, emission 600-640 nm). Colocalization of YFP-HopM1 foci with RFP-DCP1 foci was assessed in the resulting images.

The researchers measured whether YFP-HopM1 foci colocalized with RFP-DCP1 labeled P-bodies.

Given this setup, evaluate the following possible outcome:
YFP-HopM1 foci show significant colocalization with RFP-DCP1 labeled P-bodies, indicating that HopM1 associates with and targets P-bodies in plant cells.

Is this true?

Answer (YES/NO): YES